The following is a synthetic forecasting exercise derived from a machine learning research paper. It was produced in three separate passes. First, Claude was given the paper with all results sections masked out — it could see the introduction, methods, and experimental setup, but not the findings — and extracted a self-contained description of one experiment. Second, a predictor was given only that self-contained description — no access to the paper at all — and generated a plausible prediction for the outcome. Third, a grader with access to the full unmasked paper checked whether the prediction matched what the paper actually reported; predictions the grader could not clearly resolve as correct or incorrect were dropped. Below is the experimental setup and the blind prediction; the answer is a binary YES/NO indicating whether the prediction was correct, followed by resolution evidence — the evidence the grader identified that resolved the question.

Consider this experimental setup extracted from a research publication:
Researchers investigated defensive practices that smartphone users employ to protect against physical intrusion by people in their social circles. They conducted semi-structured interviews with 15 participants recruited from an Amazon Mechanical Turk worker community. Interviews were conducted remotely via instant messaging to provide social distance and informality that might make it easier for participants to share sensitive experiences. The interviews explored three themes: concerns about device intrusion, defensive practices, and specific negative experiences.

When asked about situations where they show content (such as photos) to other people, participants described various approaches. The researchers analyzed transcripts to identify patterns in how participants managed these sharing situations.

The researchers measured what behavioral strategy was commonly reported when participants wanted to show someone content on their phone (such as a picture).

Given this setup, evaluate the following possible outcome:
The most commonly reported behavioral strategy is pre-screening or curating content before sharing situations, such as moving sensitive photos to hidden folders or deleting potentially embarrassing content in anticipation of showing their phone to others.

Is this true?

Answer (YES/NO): NO